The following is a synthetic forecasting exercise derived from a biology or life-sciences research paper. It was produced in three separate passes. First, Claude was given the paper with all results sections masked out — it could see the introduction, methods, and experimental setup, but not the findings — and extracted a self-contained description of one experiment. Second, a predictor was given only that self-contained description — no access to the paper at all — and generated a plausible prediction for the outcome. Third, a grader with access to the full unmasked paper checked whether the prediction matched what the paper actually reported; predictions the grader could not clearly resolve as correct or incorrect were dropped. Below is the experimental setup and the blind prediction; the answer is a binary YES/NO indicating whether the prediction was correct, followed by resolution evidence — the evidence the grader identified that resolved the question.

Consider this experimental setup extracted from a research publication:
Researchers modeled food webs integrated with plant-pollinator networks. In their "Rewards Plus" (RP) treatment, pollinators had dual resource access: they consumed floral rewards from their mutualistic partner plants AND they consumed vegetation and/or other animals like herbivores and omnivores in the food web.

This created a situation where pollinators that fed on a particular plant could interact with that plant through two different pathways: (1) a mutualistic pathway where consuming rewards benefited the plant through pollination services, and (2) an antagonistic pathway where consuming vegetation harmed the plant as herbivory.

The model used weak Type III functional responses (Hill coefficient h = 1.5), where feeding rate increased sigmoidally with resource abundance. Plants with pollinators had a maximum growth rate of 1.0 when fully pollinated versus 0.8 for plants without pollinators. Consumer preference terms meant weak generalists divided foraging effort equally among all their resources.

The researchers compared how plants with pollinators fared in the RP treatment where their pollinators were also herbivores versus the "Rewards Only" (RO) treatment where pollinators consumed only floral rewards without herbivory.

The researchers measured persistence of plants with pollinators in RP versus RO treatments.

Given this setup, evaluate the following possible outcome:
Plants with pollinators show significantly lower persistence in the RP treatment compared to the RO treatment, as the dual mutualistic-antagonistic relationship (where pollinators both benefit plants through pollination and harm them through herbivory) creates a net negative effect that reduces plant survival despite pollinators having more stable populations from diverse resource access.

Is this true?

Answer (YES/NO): NO